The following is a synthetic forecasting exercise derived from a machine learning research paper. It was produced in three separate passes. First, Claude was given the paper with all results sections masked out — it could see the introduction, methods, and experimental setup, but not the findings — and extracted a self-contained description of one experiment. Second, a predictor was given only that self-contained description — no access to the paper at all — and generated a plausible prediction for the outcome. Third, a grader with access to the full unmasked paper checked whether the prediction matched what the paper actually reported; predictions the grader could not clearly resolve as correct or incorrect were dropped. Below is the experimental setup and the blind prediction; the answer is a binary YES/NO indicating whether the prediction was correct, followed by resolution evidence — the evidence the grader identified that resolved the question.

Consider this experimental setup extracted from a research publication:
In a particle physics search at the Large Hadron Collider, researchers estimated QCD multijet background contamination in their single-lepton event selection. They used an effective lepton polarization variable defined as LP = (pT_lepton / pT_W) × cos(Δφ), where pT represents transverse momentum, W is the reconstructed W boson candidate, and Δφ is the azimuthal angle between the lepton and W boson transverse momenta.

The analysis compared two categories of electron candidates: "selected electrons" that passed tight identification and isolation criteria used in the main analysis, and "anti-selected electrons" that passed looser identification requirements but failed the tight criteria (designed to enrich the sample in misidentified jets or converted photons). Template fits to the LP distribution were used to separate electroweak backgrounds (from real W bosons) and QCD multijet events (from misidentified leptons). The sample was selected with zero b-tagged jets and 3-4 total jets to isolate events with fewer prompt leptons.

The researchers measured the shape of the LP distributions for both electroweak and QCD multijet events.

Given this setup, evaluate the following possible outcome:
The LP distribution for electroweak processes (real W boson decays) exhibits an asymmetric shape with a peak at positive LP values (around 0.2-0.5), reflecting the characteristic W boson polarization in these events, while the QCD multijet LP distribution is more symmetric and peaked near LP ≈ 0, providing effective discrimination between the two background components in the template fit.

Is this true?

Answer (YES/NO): NO